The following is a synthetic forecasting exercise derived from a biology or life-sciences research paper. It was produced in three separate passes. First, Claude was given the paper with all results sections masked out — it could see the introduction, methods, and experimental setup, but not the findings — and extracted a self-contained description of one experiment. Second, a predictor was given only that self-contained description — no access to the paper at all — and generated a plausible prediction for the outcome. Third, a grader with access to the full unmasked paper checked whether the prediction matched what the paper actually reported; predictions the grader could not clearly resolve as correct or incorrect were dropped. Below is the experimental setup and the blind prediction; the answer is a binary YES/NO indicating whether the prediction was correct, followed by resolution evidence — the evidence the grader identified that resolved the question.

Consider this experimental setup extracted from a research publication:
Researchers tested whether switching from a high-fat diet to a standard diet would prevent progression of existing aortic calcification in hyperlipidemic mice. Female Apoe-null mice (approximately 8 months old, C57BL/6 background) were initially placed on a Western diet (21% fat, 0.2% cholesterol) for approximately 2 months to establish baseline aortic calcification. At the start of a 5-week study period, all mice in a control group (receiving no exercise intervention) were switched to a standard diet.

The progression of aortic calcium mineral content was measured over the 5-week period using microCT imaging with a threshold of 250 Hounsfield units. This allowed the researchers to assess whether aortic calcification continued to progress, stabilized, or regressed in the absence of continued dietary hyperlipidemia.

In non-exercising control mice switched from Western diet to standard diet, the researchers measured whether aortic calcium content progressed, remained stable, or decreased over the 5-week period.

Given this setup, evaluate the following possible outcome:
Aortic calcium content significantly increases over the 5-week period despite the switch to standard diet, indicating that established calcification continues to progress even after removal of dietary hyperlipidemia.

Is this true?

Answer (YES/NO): YES